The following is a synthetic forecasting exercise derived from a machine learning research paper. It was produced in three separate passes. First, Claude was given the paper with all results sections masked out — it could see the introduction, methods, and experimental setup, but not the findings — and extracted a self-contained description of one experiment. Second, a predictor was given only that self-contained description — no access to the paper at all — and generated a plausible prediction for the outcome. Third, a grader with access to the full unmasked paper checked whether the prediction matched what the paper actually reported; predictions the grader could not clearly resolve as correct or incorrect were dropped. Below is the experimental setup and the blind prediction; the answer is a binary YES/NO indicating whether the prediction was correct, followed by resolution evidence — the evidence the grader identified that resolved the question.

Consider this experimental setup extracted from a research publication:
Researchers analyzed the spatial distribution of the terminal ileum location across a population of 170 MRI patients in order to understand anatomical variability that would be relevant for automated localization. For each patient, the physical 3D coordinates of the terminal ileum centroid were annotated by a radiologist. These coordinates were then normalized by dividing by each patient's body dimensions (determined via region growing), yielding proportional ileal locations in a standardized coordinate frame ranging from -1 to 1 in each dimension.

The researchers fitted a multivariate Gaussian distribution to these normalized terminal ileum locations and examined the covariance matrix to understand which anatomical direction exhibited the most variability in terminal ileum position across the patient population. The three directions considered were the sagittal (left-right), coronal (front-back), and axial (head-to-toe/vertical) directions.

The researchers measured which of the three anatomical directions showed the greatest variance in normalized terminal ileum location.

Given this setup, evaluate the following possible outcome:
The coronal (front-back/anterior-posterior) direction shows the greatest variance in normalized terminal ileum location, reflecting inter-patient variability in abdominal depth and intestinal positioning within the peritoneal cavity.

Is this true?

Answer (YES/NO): NO